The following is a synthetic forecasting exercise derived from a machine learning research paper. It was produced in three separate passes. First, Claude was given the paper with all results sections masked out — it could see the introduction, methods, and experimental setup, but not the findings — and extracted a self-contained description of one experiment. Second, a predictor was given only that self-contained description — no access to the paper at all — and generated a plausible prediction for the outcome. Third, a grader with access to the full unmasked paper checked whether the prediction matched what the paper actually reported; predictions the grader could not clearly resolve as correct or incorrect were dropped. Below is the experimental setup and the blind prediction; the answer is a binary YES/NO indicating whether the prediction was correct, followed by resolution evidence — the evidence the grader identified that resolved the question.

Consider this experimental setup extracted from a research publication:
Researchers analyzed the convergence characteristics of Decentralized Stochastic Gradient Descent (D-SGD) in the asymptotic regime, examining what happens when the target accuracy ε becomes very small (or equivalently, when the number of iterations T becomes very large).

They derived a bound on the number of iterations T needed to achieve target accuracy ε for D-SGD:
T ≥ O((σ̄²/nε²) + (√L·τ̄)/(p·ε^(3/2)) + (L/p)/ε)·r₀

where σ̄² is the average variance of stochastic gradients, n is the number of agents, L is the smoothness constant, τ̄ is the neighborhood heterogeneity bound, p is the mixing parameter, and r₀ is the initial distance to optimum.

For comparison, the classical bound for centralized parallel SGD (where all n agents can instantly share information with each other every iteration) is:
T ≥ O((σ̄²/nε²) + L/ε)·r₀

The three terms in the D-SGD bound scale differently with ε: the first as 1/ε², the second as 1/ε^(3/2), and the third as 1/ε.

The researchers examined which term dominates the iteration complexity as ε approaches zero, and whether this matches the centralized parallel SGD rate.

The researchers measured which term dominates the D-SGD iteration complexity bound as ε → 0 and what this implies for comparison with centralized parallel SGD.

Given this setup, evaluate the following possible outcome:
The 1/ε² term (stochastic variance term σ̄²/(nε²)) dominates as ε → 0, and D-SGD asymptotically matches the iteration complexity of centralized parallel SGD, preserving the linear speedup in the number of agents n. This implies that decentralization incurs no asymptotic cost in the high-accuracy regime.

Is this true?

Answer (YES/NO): YES